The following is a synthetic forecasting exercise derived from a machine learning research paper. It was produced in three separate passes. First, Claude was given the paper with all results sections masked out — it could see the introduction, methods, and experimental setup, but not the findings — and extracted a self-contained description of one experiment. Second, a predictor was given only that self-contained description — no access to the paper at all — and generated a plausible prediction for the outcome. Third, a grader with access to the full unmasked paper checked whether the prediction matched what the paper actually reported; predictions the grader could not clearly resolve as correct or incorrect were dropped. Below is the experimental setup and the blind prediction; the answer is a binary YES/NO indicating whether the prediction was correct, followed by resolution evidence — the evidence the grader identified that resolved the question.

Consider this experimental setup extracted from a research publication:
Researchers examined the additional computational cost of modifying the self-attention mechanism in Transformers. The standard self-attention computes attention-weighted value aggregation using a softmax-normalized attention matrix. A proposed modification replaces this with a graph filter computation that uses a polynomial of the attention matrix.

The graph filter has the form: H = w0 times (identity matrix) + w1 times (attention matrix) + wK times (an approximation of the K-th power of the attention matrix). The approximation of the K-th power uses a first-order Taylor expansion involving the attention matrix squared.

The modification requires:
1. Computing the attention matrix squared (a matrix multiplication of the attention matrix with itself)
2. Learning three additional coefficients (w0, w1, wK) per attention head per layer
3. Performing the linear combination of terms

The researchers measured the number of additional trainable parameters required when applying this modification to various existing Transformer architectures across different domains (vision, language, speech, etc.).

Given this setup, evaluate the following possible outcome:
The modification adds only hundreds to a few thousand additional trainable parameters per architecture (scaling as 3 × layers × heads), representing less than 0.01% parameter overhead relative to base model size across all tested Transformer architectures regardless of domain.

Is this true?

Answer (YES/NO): NO